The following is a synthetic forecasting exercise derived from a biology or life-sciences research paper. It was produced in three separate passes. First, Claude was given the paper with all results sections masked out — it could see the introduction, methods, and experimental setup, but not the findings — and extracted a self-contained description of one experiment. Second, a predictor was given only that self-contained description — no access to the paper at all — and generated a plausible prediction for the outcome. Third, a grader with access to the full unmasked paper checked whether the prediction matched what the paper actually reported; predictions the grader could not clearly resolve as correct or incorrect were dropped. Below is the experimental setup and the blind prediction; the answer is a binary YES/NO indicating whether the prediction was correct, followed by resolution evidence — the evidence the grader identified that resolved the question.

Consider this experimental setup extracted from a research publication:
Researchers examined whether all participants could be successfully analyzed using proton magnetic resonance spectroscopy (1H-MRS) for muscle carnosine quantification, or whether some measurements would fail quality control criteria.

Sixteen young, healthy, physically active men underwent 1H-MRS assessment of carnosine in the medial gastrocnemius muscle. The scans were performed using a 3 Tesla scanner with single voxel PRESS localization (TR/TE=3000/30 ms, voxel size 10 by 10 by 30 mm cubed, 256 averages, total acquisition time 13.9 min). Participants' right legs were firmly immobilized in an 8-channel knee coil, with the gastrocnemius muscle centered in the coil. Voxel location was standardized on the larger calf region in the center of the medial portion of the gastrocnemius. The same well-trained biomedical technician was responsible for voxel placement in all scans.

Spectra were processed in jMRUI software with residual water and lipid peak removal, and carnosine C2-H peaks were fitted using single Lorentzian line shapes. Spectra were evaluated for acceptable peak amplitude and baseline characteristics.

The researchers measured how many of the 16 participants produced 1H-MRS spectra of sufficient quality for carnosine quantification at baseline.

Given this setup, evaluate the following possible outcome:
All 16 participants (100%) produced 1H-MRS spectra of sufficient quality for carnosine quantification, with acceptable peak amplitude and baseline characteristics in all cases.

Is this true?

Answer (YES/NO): NO